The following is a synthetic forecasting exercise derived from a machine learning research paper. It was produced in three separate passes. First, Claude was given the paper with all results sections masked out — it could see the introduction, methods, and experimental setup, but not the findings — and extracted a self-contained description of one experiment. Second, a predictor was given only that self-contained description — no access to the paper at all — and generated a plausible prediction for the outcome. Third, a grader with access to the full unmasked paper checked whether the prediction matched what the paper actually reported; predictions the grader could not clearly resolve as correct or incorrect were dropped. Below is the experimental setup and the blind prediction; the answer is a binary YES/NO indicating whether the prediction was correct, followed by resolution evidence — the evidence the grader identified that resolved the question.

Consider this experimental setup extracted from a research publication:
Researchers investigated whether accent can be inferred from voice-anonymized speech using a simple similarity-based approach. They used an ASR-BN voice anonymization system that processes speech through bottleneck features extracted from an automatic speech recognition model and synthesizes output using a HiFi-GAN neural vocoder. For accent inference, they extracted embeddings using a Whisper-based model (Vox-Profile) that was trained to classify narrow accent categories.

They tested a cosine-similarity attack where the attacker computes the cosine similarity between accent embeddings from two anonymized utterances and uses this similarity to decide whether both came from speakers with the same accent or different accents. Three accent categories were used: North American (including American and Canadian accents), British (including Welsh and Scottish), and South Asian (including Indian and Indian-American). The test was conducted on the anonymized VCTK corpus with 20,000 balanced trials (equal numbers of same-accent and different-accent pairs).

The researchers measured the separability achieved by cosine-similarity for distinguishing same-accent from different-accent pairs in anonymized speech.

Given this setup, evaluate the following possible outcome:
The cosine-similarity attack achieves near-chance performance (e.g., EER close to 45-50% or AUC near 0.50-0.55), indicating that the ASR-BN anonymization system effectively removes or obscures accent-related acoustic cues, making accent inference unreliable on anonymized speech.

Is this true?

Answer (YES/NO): NO